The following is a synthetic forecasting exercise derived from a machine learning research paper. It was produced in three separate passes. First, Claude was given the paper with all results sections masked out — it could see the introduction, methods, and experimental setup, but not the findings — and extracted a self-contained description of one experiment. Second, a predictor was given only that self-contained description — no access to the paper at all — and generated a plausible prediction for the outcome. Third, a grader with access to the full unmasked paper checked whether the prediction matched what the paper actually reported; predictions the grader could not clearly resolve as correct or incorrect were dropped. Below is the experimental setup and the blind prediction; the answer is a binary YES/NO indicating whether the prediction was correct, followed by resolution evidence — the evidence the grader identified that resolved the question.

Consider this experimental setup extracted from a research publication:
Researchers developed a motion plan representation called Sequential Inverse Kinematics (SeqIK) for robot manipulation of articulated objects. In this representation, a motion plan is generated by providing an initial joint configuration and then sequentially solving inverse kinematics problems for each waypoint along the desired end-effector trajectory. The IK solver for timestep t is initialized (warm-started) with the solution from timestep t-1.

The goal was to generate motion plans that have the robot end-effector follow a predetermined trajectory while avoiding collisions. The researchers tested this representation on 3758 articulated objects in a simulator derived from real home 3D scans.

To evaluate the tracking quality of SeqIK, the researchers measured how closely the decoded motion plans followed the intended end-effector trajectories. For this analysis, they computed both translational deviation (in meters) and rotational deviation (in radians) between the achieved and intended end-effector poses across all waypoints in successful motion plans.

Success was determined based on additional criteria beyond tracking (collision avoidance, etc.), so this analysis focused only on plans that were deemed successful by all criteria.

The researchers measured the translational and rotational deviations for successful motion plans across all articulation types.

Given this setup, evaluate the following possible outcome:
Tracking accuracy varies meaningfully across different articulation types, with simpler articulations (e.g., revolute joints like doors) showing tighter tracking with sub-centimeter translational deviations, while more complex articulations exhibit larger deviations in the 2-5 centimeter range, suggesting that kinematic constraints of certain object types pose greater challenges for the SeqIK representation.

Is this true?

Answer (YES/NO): NO